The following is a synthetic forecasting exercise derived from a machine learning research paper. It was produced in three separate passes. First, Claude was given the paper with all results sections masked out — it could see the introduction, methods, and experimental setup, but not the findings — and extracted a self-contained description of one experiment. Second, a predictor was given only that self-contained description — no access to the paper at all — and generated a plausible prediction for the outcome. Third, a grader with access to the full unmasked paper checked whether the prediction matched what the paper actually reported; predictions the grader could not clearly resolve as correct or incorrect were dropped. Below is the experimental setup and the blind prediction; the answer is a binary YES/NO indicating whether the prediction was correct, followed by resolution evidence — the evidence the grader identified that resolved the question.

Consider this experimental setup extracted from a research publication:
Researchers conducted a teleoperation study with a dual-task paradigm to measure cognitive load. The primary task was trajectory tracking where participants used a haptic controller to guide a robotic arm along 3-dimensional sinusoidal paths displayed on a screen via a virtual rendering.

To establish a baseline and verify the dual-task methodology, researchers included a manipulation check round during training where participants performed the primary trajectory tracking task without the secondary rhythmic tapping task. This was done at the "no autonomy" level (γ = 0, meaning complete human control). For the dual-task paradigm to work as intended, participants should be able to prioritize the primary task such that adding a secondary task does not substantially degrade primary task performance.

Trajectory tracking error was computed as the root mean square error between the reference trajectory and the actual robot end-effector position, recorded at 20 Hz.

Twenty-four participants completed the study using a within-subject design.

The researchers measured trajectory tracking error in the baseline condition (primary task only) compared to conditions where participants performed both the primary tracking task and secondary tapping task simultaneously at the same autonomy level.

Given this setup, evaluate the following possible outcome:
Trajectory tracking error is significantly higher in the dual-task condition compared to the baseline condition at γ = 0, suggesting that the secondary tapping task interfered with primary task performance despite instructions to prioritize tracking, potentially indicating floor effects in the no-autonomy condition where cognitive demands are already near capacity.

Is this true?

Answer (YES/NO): NO